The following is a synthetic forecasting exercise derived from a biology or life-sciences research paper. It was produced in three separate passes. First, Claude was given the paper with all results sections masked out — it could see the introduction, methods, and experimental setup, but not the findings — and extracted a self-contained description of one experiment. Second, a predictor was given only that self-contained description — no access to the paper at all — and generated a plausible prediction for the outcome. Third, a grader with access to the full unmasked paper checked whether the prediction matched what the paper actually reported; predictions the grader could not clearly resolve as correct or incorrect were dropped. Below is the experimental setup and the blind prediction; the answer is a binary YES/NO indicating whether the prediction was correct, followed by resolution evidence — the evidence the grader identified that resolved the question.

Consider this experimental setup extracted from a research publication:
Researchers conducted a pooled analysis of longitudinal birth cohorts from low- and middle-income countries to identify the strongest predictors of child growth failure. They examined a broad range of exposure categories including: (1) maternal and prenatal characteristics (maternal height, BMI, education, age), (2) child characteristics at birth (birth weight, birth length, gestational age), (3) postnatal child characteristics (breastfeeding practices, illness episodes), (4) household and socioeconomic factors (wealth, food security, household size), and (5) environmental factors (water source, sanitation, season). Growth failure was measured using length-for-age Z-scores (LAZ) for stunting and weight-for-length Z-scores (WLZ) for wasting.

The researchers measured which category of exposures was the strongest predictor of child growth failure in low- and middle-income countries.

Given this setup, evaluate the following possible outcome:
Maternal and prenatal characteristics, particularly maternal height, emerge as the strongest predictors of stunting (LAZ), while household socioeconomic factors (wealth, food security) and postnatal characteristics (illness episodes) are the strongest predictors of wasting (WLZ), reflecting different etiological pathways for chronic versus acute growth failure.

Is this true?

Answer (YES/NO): NO